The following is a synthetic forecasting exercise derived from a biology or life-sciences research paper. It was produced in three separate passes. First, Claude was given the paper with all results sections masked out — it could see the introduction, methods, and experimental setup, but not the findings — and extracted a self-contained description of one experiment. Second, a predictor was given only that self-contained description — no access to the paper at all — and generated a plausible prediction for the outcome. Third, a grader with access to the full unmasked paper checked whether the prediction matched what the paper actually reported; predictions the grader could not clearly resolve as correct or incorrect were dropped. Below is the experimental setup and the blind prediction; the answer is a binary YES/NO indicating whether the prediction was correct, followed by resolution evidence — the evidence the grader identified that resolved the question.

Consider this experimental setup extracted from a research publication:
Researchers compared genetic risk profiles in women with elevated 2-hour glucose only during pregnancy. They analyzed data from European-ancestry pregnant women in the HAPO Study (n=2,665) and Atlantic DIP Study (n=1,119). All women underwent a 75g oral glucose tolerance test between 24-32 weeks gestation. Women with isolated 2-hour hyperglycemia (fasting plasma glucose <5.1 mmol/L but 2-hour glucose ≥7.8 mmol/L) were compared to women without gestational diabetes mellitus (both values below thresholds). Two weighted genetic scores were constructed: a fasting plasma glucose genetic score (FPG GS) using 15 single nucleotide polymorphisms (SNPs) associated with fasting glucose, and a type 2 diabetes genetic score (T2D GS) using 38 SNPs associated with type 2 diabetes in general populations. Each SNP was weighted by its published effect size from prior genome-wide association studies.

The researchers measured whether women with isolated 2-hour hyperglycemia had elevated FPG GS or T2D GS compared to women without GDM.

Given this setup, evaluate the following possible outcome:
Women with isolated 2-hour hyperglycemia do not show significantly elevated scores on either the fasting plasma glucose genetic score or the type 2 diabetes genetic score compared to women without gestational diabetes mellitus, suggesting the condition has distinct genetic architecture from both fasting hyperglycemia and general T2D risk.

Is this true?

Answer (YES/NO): NO